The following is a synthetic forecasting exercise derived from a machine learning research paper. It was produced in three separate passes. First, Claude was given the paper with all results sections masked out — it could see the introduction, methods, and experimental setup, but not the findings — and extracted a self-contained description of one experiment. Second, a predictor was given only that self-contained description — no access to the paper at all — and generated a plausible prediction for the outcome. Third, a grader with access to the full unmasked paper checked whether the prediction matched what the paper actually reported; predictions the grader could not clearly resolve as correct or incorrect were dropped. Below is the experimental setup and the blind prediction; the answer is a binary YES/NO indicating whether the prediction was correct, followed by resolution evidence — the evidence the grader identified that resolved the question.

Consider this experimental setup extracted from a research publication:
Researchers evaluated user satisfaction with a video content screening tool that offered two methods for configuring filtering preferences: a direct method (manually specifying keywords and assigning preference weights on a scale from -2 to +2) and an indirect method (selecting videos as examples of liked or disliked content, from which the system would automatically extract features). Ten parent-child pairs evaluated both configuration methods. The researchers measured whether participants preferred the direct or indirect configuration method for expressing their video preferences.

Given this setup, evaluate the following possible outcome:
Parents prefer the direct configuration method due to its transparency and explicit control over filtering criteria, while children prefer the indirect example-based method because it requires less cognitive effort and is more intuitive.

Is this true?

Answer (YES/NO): NO